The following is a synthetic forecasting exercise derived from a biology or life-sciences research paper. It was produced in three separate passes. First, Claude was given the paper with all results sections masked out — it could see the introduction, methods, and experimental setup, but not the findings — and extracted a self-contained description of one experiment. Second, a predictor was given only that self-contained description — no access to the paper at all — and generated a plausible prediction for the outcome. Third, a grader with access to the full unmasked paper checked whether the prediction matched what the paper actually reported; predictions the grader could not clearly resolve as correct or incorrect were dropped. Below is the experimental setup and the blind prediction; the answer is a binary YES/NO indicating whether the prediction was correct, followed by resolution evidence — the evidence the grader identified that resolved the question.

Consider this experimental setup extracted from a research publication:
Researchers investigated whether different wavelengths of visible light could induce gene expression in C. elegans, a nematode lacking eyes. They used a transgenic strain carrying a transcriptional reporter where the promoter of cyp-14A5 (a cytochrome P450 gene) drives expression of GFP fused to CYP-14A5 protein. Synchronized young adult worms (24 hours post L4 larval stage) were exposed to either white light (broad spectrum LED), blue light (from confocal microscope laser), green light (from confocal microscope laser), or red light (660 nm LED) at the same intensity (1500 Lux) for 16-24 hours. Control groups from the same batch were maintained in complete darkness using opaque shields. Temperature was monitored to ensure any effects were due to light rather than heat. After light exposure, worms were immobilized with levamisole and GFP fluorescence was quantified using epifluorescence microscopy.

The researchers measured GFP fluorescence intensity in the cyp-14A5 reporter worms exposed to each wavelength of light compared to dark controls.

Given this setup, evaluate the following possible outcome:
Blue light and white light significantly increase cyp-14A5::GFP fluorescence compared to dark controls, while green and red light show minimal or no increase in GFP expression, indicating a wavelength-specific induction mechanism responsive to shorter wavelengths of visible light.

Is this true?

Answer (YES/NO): NO